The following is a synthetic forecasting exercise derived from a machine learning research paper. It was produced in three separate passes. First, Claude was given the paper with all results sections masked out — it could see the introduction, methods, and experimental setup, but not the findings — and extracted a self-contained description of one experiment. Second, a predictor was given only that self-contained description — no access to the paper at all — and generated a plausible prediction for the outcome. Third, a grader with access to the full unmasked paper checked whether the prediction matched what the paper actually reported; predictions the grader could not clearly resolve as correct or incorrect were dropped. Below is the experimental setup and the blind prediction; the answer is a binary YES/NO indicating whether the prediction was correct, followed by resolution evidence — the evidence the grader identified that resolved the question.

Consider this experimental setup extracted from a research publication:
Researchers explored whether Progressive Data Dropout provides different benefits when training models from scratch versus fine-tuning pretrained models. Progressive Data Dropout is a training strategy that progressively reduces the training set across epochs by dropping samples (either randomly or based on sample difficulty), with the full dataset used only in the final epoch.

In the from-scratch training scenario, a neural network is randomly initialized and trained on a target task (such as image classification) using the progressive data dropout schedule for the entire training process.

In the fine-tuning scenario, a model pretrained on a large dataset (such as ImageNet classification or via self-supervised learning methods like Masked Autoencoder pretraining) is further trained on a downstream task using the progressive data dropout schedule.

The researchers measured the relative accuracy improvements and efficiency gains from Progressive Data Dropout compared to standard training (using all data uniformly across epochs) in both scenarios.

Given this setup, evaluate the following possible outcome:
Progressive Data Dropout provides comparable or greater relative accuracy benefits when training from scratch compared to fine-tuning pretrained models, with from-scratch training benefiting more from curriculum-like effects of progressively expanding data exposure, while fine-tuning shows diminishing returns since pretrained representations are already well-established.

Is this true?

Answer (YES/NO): YES